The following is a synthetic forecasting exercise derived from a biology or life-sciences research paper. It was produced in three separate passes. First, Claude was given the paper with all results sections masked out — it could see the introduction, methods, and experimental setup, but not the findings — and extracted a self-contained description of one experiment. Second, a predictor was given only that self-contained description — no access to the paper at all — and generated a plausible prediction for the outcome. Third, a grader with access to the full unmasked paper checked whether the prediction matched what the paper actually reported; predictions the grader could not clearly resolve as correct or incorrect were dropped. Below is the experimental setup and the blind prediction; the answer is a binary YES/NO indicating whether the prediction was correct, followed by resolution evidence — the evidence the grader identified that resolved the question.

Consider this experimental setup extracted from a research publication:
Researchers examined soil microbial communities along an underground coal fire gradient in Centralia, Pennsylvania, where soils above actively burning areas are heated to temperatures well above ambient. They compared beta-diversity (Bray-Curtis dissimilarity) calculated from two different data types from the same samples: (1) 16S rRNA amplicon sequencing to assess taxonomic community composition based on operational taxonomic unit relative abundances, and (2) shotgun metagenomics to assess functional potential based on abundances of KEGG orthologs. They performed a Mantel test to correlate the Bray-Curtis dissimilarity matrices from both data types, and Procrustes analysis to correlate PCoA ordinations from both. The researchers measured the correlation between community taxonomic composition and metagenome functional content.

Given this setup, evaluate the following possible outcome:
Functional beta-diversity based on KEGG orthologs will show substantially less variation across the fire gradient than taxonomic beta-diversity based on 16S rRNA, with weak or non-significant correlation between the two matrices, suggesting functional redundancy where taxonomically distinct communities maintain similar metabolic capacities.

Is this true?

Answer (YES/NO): NO